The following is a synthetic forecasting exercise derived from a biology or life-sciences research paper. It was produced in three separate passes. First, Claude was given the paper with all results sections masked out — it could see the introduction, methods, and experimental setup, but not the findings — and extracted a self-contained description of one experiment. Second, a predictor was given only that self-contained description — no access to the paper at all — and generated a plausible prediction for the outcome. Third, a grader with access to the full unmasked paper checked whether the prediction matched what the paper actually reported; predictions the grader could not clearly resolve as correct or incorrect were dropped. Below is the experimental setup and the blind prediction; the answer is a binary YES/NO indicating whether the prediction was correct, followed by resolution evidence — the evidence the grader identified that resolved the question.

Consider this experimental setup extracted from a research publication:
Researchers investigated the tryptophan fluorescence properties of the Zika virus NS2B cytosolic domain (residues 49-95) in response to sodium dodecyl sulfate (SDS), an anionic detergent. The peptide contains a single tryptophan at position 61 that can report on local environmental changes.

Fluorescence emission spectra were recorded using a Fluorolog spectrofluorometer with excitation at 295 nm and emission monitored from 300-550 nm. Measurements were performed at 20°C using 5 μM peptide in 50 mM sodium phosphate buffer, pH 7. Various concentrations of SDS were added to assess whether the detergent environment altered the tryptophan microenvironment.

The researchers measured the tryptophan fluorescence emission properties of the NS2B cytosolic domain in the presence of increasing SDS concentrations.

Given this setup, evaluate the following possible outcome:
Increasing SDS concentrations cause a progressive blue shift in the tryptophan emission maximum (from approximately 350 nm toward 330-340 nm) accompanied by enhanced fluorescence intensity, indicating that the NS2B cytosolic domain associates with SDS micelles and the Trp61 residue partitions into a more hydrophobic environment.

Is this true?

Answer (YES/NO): NO